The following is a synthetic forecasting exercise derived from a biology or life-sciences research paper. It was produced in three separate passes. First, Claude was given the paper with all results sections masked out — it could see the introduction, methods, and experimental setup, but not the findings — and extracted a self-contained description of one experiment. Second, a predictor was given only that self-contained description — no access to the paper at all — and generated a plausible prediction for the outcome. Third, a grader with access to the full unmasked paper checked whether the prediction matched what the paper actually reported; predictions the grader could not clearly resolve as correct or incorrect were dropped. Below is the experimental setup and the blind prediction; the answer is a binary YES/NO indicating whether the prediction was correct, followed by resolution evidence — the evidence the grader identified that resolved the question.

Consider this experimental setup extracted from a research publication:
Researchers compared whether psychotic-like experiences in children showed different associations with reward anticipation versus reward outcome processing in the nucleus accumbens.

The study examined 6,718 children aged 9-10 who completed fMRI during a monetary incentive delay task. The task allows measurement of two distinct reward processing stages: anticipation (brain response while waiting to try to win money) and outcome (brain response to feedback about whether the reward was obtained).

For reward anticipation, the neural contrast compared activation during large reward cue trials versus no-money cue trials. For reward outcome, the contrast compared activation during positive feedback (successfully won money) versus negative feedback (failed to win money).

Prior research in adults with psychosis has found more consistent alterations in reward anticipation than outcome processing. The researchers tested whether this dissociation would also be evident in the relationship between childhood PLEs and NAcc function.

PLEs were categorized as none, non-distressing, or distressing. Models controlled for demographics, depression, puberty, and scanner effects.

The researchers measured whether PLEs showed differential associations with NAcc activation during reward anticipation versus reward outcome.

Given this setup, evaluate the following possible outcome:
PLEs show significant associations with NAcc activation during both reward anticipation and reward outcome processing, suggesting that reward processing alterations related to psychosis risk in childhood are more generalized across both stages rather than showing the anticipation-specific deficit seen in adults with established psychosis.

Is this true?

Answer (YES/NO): NO